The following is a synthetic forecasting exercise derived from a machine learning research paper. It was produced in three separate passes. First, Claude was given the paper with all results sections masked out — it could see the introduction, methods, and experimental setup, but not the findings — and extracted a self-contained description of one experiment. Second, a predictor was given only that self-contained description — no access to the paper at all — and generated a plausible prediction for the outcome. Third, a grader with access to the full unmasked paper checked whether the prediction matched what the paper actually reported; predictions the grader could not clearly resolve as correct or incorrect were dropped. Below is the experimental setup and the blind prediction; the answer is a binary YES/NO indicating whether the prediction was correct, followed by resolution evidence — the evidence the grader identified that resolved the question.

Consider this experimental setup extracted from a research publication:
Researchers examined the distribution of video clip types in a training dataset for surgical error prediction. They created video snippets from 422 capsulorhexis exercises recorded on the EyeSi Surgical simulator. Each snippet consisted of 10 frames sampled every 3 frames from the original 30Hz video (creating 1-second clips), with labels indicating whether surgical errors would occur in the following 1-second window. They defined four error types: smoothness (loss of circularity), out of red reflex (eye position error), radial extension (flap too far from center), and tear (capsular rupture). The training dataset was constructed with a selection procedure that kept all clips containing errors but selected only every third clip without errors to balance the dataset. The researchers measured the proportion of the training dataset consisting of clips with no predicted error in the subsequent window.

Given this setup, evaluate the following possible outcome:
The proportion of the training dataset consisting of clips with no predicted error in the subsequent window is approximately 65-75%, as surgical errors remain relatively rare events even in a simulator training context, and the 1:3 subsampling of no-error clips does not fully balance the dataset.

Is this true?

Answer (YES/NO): NO